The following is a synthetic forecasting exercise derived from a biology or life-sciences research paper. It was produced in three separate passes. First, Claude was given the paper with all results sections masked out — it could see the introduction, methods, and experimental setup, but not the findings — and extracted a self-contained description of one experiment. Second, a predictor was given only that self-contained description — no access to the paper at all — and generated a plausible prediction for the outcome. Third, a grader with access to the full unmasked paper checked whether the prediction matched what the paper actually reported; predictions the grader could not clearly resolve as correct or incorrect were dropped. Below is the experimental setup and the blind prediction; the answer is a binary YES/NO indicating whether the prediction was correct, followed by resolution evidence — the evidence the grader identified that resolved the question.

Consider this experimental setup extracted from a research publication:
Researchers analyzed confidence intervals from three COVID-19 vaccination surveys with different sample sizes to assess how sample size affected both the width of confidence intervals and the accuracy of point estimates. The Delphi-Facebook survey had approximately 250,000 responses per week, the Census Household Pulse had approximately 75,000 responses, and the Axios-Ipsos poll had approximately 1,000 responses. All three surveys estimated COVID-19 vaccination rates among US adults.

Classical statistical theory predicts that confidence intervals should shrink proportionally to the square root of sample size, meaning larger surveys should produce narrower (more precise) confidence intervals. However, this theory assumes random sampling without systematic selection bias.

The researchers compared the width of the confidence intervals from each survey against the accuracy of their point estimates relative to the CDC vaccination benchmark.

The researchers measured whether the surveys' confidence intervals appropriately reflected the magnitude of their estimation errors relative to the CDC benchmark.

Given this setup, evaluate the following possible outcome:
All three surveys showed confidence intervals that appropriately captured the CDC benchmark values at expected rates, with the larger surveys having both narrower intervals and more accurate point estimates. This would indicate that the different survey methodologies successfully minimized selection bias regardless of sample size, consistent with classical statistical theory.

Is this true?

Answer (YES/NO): NO